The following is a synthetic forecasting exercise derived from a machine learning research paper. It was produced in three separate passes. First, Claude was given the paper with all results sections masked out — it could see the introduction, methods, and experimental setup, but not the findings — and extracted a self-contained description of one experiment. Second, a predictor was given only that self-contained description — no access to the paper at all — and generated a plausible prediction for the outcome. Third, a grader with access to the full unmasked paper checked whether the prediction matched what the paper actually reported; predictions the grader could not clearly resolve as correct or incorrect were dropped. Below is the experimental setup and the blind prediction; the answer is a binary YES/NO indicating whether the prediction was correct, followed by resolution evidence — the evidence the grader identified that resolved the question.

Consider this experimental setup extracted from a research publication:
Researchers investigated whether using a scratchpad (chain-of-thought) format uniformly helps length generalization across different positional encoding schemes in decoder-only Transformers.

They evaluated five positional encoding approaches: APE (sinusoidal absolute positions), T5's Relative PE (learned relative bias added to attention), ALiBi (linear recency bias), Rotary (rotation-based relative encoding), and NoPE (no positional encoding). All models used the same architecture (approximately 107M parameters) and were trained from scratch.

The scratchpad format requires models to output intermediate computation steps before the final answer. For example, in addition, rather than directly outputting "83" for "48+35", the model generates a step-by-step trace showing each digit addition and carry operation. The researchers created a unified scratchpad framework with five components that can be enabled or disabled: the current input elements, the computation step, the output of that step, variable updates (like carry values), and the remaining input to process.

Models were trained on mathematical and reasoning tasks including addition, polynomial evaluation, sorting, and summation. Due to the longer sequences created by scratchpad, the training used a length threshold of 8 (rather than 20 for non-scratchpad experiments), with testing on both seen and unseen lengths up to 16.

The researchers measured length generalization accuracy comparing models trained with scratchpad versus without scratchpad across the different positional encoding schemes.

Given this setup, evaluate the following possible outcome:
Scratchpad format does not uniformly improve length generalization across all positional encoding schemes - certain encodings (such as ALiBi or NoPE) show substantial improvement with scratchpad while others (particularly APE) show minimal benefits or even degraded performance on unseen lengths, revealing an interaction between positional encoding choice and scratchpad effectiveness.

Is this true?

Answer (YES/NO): NO